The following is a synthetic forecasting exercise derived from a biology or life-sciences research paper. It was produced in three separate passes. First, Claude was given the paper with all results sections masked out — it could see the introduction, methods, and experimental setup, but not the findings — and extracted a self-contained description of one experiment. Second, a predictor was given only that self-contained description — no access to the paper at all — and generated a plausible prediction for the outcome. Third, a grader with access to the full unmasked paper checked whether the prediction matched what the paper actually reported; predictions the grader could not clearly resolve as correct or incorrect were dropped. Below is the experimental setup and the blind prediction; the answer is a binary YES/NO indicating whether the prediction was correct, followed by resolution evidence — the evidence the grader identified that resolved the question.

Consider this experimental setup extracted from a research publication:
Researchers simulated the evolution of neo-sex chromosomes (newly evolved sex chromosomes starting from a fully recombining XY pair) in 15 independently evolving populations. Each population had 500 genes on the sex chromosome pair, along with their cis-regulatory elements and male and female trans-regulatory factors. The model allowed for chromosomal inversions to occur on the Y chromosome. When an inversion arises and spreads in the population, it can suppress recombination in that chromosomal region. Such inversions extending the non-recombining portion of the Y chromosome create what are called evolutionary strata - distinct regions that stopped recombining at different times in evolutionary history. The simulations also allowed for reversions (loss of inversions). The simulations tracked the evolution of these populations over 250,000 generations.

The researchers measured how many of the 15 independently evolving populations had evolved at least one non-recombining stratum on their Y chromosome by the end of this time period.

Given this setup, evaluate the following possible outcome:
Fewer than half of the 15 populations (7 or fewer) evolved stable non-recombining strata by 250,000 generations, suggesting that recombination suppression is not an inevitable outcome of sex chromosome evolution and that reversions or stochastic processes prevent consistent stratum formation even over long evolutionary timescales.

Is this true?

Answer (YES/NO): YES